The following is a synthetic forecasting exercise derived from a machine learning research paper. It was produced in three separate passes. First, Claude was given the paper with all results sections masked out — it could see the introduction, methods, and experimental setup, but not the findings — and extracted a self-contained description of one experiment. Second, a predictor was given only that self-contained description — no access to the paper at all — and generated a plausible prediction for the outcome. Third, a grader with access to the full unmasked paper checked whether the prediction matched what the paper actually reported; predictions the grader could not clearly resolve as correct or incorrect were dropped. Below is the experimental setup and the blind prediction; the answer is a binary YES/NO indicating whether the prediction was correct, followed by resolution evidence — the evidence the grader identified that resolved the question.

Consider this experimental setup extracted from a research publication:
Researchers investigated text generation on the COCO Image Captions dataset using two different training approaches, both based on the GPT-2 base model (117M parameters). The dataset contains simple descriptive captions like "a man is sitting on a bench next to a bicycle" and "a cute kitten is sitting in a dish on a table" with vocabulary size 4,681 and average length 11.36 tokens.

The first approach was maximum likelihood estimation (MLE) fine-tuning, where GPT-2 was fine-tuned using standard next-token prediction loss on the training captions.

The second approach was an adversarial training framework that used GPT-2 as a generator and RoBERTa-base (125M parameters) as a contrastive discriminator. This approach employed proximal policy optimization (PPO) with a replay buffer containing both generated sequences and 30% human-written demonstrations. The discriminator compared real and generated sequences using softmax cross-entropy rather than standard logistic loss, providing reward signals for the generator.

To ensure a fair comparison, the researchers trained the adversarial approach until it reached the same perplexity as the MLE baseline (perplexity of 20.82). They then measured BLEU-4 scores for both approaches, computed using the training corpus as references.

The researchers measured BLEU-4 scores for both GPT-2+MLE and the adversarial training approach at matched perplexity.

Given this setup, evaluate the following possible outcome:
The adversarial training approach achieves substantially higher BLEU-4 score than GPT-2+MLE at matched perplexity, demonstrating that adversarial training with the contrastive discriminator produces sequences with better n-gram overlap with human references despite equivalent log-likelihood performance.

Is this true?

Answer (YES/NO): NO